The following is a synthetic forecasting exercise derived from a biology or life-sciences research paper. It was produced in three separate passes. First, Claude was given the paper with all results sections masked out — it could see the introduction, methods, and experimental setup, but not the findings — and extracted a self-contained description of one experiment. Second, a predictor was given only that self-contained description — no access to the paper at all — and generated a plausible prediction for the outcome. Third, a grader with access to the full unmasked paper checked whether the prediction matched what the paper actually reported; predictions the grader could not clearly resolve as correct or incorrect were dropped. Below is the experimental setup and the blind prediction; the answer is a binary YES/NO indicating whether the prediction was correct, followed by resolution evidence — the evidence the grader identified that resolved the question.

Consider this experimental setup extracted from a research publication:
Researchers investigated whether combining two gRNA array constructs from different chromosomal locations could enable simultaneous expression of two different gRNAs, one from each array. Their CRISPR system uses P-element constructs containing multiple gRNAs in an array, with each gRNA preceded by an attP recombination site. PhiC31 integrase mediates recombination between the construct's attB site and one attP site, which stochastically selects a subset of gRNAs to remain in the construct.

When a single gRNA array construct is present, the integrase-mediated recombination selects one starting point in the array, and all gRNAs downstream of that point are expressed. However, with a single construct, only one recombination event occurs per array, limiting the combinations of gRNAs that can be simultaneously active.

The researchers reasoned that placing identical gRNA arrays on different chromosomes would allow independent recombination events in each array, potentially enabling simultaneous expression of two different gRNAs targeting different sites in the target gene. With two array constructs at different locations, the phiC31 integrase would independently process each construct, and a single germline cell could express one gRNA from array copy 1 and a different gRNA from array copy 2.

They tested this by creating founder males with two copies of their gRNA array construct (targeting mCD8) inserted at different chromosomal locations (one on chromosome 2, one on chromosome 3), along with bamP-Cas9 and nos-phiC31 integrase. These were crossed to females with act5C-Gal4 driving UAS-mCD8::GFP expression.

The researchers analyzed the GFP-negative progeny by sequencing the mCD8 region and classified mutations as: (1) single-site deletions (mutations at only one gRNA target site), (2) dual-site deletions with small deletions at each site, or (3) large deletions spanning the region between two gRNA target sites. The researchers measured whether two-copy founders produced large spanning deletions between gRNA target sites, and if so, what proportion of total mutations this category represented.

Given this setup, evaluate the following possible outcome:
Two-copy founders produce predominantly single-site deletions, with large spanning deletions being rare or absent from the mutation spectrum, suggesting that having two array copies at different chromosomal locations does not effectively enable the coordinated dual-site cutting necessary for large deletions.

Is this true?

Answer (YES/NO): NO